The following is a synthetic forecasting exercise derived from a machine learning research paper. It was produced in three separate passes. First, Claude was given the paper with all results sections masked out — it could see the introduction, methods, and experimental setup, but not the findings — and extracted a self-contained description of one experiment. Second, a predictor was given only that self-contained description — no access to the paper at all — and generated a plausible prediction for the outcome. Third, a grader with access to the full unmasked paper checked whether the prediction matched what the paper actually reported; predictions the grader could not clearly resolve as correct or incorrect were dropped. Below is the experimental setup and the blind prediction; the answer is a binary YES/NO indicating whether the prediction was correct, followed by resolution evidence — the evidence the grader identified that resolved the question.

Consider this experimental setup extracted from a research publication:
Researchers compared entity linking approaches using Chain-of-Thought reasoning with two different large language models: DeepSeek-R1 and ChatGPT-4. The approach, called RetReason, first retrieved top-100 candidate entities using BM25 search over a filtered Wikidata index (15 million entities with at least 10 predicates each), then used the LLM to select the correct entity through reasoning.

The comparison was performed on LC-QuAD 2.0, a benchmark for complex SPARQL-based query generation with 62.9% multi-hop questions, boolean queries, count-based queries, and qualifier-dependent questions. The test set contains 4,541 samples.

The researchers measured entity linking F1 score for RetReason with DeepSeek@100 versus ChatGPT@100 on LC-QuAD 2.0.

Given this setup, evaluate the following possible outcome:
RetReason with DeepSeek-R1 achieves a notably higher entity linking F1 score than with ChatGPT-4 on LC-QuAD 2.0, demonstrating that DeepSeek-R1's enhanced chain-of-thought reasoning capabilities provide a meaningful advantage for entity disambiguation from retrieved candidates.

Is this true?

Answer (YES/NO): NO